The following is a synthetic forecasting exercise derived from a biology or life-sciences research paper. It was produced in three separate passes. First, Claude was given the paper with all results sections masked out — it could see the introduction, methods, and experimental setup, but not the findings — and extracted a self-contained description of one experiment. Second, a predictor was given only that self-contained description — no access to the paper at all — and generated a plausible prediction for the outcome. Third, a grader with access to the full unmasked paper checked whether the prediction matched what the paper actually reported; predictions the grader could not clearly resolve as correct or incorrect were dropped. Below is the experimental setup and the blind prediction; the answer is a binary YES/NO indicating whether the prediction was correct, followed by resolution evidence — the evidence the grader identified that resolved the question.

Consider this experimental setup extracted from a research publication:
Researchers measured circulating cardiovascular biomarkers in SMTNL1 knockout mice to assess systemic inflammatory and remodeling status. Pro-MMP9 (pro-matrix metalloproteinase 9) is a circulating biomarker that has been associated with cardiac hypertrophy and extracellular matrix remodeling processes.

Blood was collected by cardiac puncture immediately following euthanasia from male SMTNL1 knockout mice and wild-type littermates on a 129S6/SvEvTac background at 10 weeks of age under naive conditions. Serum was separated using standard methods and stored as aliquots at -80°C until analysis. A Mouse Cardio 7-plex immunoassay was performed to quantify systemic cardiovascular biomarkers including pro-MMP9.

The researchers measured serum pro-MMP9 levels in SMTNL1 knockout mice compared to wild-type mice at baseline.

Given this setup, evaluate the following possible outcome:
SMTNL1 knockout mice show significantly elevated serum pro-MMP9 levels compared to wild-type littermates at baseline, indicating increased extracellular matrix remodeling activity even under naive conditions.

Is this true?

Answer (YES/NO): YES